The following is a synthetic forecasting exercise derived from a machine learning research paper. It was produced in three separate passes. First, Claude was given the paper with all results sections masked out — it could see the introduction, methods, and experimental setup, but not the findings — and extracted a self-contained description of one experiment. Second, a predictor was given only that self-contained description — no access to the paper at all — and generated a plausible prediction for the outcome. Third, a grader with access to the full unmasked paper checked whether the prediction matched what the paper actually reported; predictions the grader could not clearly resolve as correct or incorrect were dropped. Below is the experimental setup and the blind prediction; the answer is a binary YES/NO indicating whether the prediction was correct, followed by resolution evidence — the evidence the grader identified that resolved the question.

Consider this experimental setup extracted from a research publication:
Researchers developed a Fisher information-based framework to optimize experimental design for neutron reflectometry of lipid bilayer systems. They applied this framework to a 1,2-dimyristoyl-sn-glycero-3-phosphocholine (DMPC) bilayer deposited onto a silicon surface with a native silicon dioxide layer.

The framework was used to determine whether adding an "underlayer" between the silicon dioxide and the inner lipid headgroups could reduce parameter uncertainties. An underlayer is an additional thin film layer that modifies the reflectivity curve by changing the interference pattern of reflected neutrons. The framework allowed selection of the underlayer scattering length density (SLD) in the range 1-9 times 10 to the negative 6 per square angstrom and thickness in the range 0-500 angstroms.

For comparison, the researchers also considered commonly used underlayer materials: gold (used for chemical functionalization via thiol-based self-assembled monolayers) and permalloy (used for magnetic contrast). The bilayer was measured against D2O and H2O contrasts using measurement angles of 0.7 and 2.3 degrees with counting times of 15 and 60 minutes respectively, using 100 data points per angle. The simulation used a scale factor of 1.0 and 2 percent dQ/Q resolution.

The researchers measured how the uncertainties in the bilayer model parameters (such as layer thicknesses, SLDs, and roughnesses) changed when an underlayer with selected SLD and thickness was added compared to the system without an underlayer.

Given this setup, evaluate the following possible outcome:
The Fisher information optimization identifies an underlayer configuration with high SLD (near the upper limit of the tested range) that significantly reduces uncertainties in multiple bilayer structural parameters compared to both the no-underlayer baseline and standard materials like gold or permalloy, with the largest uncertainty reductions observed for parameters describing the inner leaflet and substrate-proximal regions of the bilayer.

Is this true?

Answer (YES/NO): NO